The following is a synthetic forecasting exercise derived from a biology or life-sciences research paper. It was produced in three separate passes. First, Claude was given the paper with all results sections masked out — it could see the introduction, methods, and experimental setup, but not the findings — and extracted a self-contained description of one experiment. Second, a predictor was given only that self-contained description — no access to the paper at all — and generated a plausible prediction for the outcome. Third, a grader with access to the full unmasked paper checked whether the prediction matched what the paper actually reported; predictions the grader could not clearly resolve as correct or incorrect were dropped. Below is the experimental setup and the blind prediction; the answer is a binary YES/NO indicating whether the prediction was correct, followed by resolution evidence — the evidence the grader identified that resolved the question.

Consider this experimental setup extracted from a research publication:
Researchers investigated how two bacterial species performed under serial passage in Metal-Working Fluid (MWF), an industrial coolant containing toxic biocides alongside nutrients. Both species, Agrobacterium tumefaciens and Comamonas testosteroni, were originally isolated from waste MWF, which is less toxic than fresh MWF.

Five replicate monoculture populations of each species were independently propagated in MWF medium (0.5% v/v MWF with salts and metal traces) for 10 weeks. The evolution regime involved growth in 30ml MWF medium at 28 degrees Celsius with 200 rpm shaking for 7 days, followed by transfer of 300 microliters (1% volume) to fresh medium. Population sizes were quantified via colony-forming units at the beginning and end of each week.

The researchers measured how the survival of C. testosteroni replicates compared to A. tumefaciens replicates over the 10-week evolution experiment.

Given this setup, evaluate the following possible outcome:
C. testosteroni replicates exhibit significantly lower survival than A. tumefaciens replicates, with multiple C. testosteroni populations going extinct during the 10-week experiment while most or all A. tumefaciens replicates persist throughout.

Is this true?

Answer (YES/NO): NO